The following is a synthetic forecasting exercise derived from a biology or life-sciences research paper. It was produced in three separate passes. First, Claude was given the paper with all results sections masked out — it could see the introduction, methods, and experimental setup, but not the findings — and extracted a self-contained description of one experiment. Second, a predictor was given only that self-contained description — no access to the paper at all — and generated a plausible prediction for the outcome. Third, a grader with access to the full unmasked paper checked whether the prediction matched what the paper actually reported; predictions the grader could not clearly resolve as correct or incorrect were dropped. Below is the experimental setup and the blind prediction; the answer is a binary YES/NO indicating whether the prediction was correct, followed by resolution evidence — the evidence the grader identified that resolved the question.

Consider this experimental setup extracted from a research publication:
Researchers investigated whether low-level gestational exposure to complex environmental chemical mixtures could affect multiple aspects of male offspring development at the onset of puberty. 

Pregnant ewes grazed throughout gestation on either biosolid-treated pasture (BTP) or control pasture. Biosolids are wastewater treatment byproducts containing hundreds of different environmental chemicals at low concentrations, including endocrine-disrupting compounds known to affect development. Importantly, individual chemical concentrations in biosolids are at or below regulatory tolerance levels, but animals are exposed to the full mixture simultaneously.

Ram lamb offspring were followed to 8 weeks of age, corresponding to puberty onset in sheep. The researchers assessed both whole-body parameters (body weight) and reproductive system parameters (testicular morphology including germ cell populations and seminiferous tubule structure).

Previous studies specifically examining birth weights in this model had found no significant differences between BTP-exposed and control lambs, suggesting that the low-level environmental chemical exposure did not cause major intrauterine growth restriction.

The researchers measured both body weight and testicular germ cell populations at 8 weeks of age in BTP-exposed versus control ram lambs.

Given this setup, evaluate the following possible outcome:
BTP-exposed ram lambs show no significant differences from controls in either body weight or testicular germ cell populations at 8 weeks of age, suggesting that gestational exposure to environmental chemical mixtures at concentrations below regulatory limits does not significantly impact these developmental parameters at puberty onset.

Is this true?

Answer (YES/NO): NO